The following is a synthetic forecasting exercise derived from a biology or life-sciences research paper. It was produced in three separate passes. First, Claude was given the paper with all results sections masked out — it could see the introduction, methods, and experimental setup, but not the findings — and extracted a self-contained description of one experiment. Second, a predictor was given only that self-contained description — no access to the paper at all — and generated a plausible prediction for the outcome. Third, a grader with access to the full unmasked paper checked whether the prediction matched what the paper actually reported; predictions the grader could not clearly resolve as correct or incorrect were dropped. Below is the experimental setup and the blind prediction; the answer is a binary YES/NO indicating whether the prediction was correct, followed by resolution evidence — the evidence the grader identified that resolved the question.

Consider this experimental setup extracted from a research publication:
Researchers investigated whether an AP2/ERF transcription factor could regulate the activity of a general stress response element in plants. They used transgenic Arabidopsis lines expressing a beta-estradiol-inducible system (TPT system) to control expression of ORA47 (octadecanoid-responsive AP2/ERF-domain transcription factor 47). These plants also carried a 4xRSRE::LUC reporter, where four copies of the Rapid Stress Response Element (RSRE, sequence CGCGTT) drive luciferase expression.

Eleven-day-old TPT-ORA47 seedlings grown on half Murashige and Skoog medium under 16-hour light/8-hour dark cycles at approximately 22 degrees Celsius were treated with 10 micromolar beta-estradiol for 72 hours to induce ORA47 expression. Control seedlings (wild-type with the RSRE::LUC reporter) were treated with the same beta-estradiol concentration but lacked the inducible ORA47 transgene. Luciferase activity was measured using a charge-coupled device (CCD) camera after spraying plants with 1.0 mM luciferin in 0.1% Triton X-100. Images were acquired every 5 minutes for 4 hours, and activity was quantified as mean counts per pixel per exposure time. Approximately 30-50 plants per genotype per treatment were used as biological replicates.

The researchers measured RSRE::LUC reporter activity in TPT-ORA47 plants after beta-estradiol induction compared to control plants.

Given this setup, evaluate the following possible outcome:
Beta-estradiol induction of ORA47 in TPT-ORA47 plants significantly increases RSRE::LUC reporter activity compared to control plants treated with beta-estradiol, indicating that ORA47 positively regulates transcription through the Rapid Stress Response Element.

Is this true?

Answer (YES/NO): YES